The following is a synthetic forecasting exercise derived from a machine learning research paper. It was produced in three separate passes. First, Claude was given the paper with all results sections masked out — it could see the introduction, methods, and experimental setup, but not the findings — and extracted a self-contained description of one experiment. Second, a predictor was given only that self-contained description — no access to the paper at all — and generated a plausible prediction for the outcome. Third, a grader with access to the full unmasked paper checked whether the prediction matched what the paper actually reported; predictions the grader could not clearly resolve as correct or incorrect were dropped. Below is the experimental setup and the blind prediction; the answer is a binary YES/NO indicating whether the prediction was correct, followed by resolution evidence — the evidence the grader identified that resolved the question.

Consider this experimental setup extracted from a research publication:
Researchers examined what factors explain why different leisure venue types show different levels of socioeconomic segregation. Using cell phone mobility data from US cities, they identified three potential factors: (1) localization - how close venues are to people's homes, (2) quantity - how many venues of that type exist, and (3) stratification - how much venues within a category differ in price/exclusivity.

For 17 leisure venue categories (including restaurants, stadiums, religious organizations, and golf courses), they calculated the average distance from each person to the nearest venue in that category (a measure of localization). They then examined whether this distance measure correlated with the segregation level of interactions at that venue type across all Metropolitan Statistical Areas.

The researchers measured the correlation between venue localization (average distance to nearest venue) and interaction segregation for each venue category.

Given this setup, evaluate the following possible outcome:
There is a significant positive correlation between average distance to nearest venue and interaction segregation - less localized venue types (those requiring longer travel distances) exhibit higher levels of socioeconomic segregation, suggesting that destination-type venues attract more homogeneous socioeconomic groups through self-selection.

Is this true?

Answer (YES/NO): NO